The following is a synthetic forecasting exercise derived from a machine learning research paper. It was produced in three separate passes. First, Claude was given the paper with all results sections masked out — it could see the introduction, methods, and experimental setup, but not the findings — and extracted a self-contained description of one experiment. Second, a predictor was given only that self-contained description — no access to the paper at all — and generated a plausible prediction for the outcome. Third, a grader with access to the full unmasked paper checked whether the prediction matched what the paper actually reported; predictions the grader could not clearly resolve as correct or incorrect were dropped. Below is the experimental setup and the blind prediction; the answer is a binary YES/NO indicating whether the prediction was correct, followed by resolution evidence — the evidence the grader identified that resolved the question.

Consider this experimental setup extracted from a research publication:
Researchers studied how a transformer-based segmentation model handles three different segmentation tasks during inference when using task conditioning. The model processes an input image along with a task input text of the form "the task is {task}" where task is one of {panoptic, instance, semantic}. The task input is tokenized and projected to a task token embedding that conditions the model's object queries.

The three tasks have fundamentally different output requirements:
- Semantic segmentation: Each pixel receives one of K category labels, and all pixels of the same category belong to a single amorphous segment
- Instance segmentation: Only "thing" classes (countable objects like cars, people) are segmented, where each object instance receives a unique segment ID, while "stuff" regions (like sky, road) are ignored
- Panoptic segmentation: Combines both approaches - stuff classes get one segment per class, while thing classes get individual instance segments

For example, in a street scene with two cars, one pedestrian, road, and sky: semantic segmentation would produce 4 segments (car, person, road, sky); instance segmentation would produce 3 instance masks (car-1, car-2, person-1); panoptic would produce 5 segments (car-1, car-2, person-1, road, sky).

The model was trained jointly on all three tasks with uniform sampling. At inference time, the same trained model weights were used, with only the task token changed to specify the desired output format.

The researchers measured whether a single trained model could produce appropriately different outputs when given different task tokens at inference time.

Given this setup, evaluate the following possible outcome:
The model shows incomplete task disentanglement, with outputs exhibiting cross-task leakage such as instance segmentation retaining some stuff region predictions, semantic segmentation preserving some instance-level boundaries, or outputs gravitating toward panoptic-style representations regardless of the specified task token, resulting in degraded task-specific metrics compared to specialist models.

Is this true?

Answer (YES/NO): NO